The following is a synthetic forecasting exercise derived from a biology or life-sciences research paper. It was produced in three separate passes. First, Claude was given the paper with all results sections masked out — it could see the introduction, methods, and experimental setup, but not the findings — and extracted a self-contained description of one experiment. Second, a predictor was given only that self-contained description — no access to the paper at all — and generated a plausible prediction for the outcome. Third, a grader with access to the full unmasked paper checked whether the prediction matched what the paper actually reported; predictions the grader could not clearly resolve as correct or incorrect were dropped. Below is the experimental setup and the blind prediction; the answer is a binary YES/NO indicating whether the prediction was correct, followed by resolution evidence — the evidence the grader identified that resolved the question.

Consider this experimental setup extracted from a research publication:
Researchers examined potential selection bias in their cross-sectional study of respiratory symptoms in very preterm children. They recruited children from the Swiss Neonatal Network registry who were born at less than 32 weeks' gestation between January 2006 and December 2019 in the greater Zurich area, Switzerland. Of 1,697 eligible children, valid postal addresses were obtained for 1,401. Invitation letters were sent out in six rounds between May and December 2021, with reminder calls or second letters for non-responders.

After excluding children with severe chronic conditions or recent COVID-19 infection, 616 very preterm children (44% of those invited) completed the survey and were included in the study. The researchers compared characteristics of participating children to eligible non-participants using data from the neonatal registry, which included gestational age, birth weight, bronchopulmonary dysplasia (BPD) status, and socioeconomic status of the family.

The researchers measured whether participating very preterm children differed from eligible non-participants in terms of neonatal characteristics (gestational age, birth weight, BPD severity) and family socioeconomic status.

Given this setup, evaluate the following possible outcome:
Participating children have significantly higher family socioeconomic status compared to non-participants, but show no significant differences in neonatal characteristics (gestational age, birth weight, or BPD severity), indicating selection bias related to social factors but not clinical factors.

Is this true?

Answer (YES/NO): NO